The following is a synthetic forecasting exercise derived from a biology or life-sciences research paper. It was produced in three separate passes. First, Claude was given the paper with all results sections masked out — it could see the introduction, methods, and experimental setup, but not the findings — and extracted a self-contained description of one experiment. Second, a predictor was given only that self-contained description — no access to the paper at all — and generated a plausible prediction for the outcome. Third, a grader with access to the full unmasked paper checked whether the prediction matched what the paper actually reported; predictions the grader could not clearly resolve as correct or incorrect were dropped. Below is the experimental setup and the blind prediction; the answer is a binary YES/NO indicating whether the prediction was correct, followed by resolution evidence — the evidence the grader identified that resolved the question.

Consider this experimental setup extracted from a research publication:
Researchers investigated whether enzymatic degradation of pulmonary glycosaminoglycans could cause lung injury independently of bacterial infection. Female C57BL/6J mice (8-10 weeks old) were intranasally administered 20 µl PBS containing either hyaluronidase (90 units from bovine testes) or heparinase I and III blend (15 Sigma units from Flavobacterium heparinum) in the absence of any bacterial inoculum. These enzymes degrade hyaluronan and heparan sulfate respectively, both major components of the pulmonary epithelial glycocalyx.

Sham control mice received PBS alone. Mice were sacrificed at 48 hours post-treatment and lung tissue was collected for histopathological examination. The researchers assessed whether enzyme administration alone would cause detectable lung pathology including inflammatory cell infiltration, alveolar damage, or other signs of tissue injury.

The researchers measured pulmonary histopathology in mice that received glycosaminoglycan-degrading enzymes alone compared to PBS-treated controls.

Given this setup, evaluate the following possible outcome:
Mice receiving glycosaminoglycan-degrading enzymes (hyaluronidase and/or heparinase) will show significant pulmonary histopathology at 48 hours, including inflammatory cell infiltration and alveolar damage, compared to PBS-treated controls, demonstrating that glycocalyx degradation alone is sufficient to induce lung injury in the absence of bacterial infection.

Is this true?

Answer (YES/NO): NO